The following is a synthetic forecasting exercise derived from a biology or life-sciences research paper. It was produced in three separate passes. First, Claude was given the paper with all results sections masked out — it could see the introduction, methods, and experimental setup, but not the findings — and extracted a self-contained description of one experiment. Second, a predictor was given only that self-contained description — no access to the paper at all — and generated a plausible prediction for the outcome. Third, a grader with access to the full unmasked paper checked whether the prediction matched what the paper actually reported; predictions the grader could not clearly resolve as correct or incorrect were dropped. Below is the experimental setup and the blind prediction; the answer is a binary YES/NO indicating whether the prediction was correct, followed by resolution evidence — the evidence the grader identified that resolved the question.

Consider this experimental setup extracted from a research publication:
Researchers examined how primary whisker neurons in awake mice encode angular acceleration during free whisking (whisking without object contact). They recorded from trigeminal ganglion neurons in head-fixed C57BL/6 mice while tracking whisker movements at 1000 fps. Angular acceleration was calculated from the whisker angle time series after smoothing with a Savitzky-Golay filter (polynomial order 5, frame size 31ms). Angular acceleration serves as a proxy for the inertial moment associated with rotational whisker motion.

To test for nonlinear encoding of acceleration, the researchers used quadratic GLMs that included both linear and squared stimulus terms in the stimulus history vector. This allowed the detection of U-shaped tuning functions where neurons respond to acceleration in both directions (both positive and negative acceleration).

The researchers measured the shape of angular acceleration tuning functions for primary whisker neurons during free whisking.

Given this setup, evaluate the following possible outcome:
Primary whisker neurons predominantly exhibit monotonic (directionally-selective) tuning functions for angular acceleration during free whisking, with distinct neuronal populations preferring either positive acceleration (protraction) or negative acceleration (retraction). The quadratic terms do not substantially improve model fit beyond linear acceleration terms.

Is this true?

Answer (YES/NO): NO